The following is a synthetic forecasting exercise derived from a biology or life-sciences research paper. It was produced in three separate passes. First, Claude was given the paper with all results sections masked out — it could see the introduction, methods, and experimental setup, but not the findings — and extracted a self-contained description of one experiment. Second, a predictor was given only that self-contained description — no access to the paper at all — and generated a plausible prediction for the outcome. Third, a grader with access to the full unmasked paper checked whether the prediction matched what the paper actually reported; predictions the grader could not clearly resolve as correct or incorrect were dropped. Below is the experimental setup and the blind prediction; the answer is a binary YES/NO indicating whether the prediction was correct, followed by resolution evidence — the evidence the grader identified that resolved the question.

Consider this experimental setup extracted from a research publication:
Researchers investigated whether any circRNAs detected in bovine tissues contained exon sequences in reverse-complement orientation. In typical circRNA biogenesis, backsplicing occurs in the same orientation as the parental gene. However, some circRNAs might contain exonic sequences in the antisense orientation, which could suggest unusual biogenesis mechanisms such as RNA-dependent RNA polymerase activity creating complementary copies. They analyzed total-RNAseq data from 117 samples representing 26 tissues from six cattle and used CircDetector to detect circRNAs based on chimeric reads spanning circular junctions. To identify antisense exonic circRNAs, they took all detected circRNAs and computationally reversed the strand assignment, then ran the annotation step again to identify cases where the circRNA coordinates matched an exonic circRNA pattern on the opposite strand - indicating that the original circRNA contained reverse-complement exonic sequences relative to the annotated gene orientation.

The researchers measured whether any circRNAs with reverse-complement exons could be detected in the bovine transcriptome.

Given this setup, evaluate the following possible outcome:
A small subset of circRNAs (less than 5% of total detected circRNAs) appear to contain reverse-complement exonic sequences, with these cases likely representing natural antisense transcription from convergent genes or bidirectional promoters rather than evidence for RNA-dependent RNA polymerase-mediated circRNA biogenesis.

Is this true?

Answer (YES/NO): NO